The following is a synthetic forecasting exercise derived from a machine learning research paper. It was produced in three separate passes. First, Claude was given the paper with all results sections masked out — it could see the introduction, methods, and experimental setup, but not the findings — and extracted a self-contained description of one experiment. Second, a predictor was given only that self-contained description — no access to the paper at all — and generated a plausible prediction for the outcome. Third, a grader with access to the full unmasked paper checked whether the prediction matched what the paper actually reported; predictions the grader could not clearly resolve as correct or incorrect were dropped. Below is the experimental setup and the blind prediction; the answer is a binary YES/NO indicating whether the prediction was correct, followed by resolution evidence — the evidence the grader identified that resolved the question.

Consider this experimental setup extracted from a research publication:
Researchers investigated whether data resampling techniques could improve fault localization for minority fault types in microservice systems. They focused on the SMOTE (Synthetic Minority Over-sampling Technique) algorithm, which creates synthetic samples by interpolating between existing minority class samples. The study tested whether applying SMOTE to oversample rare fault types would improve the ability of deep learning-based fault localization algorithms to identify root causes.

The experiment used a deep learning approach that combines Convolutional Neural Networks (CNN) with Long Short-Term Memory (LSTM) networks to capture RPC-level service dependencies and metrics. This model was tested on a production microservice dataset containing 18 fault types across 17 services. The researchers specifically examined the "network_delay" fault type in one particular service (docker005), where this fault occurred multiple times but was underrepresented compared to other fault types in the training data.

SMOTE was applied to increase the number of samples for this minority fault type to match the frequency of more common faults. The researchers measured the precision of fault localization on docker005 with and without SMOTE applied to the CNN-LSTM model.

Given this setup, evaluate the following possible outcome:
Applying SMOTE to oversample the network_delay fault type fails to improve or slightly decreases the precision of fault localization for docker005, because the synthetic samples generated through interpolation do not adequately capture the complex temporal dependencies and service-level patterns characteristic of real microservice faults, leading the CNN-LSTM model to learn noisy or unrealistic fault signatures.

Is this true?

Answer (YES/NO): YES